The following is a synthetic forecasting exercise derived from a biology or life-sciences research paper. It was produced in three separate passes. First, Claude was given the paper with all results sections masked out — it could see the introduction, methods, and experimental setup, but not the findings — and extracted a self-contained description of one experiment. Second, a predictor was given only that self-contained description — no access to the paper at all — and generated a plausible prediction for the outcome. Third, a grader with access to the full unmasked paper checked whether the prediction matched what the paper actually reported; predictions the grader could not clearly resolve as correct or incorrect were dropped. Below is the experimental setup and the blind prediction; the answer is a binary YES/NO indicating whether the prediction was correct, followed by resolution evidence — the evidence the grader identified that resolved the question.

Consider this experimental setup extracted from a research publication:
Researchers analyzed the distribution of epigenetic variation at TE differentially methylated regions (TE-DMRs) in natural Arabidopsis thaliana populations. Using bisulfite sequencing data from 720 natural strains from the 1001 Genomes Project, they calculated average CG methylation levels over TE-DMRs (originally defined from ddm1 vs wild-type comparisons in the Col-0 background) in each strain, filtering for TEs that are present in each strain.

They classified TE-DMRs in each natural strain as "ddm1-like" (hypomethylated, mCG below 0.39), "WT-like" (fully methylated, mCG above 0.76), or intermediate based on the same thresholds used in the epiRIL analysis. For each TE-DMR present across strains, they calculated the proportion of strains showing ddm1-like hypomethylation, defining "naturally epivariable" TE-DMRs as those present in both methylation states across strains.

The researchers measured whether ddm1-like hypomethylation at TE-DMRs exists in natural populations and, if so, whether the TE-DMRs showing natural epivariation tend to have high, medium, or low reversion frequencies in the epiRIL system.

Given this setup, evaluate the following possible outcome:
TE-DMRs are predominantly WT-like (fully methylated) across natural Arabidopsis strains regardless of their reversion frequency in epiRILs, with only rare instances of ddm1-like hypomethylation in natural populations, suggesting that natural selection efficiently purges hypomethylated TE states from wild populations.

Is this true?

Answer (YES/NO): NO